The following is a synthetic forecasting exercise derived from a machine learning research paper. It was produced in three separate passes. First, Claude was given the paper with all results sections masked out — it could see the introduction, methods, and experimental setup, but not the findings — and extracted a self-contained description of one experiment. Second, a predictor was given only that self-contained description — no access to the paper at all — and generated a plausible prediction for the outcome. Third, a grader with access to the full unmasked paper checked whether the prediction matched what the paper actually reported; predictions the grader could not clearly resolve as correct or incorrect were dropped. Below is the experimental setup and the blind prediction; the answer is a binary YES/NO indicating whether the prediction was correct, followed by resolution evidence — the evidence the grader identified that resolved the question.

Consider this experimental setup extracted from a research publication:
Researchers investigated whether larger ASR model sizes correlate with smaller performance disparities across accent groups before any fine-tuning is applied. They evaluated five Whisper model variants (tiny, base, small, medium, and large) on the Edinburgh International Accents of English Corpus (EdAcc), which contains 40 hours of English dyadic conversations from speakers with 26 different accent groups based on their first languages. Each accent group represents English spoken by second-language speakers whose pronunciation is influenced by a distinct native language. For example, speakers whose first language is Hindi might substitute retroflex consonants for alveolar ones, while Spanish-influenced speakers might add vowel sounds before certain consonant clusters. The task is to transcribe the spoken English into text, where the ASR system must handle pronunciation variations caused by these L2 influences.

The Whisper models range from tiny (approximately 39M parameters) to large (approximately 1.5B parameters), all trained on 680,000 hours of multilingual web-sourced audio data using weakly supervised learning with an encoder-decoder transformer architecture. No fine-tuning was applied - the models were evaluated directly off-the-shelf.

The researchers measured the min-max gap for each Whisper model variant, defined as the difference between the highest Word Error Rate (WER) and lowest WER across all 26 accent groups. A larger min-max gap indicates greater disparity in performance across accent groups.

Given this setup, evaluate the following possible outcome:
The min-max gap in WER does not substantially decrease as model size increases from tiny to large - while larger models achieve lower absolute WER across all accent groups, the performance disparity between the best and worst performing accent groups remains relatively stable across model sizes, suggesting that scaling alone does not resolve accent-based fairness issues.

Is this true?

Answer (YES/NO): YES